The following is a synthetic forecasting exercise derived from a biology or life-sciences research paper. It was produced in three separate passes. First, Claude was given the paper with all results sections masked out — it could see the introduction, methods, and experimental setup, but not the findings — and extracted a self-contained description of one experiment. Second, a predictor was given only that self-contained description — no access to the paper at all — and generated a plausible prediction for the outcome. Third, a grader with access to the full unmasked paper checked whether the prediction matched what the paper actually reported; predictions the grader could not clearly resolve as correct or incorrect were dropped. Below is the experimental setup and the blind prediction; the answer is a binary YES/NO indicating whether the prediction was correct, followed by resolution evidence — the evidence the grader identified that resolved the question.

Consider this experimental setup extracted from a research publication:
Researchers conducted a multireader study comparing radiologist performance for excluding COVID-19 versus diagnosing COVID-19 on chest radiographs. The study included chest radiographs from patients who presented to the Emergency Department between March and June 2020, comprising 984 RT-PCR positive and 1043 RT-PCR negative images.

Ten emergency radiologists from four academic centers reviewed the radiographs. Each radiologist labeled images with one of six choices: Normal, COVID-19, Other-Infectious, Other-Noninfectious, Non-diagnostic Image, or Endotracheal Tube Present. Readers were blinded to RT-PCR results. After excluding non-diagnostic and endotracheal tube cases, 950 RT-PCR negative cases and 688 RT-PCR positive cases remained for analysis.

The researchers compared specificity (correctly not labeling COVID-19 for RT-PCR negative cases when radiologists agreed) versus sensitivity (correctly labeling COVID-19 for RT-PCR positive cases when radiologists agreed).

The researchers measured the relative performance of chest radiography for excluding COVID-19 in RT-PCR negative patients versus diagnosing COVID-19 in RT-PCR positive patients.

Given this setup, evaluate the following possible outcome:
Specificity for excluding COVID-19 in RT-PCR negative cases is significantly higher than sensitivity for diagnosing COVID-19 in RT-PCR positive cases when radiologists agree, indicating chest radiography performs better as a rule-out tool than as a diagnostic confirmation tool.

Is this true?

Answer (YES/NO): YES